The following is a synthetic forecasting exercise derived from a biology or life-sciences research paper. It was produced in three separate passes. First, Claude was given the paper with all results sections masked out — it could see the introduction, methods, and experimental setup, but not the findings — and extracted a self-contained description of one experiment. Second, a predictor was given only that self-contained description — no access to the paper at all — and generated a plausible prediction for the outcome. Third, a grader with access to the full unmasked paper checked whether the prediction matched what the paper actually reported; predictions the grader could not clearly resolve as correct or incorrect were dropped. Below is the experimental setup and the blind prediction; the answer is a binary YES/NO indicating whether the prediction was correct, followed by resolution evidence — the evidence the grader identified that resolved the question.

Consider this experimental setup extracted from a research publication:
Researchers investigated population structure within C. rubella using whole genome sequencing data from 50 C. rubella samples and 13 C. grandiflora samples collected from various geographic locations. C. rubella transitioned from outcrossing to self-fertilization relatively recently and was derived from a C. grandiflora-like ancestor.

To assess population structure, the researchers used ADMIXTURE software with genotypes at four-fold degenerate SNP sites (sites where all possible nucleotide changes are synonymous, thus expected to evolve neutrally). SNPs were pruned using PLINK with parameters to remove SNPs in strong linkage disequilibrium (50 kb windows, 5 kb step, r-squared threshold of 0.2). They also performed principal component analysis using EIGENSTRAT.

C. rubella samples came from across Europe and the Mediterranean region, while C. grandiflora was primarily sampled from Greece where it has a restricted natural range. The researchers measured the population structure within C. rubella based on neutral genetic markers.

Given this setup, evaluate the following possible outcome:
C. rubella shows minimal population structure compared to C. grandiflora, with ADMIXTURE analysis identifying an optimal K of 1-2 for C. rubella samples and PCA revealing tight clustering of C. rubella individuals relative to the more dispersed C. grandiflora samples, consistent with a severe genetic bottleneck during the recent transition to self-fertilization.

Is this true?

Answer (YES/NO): NO